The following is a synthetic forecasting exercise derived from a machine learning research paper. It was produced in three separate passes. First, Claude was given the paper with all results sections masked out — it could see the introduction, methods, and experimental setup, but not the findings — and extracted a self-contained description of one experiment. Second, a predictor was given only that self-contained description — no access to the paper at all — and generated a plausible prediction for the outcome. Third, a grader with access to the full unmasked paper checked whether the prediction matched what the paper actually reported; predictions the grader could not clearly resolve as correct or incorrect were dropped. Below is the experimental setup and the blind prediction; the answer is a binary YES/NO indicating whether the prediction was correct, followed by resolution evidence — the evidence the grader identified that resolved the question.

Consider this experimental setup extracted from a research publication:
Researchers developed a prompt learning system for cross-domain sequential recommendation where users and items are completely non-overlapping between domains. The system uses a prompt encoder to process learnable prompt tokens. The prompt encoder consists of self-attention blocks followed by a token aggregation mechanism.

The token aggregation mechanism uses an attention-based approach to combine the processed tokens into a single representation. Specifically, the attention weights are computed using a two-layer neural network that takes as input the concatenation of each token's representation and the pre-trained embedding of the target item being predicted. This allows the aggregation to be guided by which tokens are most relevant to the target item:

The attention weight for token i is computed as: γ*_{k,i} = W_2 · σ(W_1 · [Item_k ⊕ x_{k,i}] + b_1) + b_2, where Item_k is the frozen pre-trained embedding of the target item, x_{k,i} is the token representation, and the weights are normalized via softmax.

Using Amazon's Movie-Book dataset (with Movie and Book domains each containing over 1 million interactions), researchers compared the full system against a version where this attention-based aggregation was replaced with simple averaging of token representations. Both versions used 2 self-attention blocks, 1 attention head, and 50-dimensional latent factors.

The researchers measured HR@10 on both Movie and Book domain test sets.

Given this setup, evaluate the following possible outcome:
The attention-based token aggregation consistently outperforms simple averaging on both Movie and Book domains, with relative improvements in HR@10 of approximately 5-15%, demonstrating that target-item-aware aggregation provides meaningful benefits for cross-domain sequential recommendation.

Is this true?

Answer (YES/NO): NO